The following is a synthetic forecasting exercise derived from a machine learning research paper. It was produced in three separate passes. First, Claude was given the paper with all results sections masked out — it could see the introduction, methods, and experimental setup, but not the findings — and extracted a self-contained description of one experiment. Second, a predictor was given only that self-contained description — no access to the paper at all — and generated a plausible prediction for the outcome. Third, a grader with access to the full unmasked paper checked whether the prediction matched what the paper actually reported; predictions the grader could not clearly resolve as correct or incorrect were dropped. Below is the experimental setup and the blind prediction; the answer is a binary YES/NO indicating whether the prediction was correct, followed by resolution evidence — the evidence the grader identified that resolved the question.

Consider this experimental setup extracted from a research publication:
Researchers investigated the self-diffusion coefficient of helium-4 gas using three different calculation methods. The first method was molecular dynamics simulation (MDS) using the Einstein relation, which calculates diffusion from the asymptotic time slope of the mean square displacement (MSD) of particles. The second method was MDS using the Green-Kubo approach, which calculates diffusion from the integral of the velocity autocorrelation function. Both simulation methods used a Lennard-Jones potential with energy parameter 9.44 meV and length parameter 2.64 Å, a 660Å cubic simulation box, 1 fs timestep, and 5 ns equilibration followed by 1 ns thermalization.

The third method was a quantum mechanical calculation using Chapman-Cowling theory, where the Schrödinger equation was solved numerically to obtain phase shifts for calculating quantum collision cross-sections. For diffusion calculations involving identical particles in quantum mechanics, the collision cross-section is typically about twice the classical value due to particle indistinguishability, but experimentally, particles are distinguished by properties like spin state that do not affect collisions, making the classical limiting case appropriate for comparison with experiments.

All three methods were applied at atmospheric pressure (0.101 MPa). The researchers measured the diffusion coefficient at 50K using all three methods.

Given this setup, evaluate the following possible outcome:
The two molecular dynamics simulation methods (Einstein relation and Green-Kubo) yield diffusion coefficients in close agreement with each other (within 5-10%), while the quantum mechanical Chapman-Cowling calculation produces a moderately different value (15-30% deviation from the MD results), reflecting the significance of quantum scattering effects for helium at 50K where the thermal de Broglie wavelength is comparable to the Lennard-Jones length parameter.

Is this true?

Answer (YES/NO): NO